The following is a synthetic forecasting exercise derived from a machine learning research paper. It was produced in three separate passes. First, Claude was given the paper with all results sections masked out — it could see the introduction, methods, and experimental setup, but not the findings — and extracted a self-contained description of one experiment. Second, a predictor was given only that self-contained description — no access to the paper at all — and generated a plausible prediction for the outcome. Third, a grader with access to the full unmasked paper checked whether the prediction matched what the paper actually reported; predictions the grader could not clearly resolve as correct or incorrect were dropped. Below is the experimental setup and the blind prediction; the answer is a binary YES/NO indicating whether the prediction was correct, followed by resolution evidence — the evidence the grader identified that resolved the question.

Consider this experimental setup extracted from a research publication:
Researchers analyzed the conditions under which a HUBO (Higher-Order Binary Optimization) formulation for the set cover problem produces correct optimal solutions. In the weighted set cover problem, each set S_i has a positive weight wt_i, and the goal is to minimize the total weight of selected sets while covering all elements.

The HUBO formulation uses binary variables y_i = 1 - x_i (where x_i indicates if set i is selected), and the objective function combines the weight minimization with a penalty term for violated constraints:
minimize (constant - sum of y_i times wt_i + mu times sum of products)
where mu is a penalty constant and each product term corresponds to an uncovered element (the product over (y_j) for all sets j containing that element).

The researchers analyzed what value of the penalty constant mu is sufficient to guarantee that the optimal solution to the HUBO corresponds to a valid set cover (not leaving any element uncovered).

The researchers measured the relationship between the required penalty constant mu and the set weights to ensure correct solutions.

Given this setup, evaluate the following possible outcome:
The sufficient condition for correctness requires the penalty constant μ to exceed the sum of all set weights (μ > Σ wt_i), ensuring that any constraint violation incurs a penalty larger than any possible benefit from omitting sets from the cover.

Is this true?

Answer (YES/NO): NO